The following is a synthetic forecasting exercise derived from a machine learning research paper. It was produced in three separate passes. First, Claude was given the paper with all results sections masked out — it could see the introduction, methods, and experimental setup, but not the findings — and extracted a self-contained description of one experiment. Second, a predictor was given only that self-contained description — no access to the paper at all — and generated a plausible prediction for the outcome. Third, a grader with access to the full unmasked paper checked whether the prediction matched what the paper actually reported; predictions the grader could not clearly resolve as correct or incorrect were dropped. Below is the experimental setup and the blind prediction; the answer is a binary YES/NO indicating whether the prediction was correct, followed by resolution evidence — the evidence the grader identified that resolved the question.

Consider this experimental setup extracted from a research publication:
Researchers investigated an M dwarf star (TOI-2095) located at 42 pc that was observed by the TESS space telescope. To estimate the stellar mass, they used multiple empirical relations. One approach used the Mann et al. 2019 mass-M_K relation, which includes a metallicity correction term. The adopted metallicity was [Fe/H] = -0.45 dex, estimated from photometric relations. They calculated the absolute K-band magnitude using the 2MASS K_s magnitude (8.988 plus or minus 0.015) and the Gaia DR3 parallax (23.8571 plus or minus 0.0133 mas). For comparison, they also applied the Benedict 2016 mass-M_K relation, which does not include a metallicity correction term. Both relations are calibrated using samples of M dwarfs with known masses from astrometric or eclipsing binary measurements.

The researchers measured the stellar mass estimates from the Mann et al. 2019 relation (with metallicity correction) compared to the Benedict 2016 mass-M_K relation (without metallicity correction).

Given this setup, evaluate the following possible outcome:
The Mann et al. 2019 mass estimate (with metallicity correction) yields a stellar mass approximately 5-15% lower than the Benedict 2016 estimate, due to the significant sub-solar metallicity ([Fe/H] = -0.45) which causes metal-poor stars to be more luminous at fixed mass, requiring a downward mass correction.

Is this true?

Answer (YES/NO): NO